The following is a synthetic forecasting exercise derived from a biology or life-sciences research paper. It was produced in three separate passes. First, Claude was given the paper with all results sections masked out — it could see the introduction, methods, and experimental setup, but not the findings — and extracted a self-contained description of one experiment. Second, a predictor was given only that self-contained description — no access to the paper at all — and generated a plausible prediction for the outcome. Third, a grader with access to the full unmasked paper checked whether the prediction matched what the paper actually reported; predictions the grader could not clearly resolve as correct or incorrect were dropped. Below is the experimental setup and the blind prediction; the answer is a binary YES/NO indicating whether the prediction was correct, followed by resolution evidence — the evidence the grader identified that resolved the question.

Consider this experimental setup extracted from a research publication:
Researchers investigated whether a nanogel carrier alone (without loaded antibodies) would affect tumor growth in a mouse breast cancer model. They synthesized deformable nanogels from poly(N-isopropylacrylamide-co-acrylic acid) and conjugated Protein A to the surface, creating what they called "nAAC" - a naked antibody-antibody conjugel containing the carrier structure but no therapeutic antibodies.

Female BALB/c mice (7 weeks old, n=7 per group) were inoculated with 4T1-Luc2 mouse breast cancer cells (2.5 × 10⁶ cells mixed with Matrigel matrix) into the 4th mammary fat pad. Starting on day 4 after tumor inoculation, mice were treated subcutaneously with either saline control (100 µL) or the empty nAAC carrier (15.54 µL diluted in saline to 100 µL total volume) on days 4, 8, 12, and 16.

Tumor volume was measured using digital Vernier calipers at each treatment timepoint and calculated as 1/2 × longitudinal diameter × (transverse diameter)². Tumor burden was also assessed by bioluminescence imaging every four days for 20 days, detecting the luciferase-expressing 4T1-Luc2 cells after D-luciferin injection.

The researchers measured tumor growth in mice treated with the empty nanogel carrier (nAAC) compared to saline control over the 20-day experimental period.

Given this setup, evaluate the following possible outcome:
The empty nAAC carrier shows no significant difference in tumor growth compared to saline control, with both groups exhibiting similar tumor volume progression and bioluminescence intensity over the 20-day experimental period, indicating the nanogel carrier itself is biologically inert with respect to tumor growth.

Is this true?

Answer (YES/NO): YES